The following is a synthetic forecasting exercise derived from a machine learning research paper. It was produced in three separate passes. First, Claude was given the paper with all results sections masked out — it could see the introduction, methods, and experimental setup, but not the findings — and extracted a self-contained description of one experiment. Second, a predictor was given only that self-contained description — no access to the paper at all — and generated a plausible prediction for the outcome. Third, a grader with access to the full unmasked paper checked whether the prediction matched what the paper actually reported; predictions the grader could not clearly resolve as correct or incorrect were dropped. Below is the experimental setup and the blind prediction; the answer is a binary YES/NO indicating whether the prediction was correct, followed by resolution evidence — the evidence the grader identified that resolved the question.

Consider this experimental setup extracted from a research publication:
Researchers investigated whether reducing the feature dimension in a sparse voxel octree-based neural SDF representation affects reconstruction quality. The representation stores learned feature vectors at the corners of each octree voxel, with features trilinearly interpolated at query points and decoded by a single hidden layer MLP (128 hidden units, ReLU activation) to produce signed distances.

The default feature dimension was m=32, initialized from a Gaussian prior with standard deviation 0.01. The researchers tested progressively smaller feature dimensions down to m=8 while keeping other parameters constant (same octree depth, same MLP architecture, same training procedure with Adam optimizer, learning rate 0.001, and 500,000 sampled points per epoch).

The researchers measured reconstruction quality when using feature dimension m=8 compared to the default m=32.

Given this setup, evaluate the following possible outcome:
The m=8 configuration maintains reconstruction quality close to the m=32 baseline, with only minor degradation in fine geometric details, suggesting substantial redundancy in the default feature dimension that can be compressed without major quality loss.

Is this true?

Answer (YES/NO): YES